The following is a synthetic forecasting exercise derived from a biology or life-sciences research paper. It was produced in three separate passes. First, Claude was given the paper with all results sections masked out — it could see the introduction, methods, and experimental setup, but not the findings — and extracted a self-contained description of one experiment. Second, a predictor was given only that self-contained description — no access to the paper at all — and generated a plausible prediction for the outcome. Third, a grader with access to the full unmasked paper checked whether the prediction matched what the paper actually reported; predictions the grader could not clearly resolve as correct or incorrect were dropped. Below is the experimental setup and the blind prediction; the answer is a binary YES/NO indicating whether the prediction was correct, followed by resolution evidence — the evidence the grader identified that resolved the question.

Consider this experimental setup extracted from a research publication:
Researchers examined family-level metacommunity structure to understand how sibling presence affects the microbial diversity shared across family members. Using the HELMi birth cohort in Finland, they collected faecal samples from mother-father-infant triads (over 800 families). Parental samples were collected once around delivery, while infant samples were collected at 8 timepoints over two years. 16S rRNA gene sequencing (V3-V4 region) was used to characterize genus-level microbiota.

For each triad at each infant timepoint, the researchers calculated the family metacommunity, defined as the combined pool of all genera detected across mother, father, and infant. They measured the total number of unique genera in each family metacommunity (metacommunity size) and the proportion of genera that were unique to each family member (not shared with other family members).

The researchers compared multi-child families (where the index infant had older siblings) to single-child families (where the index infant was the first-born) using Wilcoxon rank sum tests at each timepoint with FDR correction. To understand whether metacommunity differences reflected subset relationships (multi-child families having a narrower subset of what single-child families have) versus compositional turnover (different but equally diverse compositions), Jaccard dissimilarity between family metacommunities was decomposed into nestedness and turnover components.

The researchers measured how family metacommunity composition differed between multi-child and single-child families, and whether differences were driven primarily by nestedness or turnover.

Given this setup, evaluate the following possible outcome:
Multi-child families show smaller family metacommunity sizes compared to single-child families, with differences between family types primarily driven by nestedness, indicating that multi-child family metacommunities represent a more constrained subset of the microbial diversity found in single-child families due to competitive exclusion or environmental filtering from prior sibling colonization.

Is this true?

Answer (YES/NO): NO